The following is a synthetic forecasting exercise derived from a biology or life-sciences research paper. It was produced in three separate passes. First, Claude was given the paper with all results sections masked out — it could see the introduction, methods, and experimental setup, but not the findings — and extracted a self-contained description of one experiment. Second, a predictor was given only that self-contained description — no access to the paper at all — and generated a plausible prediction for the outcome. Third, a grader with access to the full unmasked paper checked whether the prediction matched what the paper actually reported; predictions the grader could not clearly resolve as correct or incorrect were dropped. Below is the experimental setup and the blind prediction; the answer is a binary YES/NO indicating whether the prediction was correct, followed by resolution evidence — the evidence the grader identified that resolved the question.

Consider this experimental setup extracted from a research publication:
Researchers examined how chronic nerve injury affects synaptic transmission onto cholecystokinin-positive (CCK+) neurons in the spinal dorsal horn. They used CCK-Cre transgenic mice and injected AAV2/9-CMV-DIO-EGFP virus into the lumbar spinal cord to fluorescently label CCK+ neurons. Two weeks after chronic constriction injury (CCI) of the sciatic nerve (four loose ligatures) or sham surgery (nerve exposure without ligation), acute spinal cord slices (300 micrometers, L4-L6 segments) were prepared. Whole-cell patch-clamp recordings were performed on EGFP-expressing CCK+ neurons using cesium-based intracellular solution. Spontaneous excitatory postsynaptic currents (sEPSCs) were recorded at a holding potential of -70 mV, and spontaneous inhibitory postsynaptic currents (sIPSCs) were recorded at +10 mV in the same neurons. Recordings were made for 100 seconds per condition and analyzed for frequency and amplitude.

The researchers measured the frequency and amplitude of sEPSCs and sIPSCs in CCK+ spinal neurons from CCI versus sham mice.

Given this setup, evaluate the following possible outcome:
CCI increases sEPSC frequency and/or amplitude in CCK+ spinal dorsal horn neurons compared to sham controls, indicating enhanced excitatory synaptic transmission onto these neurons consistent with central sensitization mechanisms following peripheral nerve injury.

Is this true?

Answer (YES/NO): YES